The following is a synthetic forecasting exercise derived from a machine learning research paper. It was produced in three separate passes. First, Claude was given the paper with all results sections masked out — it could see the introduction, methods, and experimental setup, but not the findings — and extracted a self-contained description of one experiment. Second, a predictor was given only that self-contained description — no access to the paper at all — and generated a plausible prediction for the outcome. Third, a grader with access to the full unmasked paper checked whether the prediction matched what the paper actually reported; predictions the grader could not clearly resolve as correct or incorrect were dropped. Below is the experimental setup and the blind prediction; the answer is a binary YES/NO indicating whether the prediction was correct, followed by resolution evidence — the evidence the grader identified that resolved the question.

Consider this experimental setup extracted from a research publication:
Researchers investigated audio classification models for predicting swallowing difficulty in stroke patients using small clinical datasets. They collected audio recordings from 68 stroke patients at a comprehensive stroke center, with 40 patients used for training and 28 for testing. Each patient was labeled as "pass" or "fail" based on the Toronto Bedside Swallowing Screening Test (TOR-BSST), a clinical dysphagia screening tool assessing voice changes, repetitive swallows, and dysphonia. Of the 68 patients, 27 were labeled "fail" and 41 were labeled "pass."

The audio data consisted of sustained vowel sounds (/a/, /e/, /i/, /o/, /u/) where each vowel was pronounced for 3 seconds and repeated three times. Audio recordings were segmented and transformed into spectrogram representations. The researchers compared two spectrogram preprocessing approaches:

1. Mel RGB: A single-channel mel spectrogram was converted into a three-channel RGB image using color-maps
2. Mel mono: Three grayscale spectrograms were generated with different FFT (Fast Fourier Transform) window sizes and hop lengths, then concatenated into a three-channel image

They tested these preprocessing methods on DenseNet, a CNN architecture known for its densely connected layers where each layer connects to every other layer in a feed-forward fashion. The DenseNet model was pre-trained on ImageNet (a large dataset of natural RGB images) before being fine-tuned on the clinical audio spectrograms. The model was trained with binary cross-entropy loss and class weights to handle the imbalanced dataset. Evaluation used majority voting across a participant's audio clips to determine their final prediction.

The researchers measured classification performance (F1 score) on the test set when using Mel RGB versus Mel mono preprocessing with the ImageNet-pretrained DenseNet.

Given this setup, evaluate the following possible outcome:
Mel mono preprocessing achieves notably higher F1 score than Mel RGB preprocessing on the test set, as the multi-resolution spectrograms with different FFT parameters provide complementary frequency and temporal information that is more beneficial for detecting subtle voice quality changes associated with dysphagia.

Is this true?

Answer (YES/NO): NO